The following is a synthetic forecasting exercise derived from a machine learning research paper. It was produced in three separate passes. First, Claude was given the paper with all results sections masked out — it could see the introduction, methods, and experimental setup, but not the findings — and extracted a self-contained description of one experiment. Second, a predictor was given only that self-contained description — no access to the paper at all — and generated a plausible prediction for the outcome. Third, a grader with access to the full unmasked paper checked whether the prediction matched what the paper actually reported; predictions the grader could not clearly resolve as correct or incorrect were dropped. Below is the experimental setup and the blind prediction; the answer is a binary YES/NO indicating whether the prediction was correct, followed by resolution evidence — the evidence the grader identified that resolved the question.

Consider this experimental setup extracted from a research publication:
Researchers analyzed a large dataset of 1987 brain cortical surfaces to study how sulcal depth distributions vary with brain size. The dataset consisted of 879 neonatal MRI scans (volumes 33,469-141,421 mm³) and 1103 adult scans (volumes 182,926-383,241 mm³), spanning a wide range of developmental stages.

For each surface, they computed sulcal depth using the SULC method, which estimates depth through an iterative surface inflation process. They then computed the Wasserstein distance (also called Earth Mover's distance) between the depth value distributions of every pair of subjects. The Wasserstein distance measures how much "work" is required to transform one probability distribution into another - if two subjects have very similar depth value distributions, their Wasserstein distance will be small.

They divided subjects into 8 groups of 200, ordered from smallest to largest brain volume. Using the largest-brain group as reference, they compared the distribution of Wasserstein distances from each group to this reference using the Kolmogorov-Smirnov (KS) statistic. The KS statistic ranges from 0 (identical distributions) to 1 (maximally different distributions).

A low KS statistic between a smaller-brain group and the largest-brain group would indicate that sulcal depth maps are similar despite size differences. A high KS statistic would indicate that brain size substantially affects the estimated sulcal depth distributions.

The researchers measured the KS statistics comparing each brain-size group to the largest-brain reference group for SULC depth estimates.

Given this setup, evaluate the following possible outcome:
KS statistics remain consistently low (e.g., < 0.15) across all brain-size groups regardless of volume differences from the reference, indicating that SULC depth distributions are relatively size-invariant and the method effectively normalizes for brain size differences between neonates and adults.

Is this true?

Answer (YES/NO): NO